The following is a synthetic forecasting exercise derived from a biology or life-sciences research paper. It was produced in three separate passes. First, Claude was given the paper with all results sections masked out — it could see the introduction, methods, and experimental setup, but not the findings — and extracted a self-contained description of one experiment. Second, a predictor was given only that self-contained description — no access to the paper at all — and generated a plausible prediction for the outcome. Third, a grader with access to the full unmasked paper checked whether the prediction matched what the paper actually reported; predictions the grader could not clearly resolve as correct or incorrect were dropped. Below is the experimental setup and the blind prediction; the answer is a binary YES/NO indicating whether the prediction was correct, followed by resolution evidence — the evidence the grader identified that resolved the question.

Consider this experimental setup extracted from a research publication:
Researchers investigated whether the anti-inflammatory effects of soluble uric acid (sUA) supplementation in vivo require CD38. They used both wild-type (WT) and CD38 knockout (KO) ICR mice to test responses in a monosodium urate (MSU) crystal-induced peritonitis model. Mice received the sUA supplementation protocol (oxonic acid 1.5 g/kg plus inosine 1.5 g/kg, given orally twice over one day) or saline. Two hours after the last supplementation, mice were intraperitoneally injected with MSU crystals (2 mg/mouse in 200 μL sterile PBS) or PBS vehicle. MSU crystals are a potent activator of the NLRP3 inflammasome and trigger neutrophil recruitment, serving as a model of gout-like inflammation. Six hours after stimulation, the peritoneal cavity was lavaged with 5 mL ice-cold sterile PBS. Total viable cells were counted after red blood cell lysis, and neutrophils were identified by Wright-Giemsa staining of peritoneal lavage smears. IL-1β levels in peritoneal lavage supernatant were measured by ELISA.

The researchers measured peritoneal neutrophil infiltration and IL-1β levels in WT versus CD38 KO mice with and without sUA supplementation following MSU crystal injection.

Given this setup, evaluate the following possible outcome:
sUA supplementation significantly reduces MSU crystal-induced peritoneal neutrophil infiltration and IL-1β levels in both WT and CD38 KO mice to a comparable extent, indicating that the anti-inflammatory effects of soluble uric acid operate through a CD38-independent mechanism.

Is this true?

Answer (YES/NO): NO